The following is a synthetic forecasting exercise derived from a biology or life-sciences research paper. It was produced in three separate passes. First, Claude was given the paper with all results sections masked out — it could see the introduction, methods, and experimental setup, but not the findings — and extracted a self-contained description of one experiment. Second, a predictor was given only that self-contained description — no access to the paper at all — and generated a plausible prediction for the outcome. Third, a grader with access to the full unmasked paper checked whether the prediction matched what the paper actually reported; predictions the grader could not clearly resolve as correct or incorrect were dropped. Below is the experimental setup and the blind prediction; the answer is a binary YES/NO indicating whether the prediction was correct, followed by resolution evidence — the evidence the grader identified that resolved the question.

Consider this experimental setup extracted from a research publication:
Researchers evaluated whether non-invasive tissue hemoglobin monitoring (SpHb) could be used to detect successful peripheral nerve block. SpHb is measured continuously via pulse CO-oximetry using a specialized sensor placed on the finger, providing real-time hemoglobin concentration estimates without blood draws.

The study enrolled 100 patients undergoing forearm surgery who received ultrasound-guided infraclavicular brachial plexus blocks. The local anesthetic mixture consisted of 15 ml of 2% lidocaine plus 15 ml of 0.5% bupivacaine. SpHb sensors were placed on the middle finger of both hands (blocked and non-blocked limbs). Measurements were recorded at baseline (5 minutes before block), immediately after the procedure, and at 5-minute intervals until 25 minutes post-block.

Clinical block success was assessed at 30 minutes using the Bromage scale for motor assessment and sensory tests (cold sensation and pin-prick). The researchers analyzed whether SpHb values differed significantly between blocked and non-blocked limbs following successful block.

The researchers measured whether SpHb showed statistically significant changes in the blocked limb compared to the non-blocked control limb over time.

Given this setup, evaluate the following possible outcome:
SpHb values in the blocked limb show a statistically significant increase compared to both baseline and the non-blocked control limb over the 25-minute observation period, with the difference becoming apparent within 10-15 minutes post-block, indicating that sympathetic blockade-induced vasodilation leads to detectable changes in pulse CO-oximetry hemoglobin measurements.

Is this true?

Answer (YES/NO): NO